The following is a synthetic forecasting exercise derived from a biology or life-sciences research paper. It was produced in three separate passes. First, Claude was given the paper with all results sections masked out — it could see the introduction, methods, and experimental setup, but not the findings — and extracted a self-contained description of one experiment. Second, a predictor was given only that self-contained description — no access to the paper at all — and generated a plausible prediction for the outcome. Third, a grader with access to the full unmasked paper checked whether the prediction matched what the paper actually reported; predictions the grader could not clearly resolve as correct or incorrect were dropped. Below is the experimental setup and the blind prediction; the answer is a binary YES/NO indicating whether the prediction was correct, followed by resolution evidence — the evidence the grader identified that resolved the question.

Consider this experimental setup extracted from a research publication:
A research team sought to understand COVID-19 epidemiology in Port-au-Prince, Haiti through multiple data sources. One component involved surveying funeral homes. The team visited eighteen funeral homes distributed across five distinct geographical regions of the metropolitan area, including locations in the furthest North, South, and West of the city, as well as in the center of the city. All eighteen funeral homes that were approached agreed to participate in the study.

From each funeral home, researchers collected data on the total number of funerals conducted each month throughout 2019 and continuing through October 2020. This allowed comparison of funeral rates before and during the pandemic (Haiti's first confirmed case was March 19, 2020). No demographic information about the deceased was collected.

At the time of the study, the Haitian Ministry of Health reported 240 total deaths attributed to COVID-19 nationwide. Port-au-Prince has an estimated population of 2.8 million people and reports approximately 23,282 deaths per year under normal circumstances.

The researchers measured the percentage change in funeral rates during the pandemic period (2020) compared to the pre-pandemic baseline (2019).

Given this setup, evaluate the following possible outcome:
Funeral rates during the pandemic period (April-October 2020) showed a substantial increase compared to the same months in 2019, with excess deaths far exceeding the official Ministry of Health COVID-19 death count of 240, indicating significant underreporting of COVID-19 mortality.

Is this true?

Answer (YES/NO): YES